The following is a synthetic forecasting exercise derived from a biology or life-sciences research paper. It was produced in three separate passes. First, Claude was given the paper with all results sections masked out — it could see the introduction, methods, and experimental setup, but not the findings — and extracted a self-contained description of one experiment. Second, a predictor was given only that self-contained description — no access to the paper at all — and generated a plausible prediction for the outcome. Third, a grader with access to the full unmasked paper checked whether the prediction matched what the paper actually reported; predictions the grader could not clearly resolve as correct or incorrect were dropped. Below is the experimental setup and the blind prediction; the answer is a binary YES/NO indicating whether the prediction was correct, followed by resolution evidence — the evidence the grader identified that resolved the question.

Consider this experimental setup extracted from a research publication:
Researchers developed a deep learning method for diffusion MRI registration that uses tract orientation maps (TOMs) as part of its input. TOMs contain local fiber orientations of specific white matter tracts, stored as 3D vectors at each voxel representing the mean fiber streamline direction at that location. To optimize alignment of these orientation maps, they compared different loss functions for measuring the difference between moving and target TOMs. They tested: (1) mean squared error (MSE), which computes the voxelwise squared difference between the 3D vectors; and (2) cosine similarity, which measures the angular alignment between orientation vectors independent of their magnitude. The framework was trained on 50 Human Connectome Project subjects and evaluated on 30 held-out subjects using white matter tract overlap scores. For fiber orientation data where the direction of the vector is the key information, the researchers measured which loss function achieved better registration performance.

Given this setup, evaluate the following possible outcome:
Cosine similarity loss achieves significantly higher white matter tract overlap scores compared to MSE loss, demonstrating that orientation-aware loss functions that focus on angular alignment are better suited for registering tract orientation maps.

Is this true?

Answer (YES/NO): NO